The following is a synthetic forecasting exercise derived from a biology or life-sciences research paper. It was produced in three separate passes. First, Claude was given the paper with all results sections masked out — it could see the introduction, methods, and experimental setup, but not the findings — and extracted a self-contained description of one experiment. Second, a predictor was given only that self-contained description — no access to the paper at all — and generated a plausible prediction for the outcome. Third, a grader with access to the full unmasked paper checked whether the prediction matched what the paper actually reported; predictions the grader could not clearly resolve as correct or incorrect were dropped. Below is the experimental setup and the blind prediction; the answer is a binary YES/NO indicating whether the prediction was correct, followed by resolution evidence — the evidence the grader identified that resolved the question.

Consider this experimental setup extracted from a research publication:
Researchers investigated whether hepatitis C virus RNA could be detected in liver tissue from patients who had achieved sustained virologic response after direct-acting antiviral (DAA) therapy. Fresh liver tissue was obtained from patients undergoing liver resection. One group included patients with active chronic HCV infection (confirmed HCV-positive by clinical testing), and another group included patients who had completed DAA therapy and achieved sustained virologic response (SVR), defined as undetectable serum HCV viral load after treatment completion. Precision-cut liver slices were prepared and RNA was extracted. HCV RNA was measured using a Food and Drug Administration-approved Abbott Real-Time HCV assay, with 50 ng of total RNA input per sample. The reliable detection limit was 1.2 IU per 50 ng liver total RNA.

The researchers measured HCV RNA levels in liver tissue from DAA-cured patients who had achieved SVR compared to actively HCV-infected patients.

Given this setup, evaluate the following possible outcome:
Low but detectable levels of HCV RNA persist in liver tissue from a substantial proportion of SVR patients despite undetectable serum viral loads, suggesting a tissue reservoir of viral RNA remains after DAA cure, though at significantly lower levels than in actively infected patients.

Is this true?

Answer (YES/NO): NO